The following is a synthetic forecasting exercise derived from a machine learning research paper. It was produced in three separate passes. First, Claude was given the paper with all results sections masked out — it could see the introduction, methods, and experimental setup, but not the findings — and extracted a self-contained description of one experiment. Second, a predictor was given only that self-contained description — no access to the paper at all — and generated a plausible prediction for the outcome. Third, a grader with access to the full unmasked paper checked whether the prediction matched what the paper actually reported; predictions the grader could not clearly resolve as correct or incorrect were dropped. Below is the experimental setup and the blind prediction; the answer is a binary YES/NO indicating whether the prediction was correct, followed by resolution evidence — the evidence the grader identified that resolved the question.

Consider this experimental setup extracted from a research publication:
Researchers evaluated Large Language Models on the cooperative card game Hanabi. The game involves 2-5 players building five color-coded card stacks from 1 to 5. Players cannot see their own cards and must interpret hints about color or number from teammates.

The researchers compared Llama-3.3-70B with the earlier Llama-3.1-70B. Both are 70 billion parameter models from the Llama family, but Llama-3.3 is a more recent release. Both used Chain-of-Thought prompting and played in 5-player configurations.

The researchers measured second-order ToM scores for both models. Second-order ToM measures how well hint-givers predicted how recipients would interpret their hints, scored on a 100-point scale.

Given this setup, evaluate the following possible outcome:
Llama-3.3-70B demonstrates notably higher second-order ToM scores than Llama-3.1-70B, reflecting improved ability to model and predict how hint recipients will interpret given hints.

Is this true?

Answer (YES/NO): YES